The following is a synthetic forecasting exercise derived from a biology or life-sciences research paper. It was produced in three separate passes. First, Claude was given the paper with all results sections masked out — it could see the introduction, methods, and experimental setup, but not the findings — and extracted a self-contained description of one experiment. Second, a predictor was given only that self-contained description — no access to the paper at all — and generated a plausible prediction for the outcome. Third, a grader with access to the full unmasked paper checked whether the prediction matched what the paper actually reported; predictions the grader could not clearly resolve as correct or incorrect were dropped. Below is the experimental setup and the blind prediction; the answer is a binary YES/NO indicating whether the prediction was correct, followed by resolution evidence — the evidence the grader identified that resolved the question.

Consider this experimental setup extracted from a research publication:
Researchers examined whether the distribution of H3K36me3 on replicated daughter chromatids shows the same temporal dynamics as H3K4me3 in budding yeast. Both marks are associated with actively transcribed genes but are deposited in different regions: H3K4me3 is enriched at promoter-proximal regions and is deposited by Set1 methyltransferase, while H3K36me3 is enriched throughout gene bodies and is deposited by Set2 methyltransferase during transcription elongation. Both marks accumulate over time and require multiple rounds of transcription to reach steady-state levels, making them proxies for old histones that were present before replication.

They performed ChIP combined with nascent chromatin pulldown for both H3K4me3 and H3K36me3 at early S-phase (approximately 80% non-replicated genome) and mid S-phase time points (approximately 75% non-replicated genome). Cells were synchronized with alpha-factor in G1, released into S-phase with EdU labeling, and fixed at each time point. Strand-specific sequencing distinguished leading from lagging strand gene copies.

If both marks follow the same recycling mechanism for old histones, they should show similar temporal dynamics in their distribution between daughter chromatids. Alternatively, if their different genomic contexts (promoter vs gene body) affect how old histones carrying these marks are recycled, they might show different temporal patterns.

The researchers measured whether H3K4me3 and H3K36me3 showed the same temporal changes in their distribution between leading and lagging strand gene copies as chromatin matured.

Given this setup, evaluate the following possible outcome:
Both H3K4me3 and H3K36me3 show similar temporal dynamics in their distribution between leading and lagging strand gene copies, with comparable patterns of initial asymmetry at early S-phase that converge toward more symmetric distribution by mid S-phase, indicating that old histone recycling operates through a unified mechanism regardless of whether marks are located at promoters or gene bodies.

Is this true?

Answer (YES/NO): YES